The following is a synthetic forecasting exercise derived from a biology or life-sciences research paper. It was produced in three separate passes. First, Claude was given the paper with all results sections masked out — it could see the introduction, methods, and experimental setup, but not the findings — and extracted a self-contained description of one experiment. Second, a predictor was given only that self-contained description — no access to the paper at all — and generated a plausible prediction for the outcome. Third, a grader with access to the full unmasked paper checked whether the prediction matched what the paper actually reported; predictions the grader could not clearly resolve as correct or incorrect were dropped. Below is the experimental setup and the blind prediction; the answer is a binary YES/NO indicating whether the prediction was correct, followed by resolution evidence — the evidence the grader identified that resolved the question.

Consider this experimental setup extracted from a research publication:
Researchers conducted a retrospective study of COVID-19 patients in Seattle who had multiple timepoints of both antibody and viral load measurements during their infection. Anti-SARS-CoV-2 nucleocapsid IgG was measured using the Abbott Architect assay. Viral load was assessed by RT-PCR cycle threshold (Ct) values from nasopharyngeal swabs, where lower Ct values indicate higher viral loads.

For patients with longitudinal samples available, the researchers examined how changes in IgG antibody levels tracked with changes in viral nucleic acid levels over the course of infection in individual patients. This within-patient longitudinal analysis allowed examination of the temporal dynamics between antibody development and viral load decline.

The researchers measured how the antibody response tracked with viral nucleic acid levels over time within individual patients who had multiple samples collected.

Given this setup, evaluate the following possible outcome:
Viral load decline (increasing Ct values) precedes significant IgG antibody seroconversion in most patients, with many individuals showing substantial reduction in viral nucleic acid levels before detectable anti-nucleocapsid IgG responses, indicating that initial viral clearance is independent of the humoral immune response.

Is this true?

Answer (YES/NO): NO